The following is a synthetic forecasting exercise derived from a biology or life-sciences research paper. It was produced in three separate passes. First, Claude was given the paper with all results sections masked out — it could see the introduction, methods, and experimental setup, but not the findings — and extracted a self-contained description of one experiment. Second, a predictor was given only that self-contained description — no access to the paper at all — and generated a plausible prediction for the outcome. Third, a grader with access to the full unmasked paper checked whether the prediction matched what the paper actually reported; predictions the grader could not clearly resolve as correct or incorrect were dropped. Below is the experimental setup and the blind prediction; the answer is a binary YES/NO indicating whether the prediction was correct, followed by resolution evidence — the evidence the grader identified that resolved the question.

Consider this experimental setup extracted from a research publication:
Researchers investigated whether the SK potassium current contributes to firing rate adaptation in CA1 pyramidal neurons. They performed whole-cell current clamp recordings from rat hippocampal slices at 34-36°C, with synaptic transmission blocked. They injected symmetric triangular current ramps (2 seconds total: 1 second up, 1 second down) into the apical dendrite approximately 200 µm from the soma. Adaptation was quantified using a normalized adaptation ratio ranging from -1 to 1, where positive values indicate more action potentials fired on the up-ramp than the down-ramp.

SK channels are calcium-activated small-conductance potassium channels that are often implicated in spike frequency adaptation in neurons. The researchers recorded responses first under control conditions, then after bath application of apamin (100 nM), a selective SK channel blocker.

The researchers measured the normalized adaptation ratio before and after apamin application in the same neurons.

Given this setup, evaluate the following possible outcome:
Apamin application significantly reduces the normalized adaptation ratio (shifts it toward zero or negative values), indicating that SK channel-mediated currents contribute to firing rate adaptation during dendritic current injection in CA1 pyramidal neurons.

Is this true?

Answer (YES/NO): NO